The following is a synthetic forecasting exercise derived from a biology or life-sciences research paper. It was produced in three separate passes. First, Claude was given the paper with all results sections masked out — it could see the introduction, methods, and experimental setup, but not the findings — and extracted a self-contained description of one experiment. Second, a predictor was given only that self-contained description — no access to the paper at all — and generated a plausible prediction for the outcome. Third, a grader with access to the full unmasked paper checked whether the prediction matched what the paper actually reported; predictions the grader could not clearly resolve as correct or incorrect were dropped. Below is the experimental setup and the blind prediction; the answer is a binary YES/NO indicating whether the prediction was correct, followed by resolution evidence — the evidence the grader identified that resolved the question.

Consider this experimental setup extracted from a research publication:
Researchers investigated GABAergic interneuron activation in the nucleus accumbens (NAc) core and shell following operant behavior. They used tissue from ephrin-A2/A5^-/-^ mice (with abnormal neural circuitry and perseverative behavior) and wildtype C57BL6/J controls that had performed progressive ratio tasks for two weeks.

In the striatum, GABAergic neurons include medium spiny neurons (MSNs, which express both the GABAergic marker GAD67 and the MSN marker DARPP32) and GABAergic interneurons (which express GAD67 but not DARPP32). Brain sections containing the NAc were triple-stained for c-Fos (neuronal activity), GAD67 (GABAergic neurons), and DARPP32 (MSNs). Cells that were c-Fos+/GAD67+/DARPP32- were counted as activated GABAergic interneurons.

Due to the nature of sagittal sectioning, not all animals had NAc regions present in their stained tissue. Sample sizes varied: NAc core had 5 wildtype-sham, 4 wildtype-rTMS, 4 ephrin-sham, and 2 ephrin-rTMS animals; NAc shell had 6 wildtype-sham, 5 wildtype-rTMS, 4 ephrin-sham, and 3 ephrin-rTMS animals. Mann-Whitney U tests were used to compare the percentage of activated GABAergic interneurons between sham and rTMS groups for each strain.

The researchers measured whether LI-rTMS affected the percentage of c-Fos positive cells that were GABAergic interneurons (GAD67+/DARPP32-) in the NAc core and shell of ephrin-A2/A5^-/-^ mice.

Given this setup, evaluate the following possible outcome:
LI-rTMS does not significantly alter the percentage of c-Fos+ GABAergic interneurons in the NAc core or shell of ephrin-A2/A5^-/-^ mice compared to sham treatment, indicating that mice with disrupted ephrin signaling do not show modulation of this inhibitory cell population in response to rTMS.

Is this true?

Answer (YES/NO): YES